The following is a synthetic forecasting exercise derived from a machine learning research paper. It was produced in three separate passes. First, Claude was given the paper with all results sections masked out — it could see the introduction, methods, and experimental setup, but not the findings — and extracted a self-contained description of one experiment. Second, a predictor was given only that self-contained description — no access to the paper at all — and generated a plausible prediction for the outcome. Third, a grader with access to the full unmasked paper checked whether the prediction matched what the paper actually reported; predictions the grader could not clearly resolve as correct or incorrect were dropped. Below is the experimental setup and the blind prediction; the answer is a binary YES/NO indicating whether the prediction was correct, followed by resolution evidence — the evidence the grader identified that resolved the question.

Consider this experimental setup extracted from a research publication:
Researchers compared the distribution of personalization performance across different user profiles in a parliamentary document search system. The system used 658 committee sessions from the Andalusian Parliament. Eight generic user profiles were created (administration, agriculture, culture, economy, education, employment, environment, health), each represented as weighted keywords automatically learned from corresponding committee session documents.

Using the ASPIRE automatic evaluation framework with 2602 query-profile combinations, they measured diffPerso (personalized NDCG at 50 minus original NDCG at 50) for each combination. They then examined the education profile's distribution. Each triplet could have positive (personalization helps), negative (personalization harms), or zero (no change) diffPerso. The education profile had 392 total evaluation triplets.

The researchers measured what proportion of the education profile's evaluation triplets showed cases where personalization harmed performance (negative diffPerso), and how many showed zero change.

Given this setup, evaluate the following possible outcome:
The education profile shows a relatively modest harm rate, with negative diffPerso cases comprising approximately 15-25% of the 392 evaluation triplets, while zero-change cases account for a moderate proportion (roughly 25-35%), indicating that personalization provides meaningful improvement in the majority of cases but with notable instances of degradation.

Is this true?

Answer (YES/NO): NO